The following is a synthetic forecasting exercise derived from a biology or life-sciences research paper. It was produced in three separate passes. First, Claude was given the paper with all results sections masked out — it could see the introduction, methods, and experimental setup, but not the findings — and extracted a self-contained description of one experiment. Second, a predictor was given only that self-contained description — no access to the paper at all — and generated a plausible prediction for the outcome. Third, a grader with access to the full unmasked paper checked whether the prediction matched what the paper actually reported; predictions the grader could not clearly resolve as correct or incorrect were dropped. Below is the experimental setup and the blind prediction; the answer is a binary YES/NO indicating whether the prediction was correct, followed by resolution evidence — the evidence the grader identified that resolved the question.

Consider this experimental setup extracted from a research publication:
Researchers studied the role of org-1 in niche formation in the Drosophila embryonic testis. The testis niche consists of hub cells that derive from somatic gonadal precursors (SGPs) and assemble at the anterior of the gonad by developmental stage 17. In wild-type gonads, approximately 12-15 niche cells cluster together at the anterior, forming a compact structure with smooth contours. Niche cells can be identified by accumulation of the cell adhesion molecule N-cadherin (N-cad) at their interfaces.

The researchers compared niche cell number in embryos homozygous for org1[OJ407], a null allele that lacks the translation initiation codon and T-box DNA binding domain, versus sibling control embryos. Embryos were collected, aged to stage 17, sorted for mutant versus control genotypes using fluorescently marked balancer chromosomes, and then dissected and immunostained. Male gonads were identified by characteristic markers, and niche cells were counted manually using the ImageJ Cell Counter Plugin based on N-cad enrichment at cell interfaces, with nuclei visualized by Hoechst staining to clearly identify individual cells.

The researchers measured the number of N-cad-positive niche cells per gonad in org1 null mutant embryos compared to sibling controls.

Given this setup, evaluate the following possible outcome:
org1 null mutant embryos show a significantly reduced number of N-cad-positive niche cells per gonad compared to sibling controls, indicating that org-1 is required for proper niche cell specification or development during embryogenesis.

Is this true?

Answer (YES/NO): YES